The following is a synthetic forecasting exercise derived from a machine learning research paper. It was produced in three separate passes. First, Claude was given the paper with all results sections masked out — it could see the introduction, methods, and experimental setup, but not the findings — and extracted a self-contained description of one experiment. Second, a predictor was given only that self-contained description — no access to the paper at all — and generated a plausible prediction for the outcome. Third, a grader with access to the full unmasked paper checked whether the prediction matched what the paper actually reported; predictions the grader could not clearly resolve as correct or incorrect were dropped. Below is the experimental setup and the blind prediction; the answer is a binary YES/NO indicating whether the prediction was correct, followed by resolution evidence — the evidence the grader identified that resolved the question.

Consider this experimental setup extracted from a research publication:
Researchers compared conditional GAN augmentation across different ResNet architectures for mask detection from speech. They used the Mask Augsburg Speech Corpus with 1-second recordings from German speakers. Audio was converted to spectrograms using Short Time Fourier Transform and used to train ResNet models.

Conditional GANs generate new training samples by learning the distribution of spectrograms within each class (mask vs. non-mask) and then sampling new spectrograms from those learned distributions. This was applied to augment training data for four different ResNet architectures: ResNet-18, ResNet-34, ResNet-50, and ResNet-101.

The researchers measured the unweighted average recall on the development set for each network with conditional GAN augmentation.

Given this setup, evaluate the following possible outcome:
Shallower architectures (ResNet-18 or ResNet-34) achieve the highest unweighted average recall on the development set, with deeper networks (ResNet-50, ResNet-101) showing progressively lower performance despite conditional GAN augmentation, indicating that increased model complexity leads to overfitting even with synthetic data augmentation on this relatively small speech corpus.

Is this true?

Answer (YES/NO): NO